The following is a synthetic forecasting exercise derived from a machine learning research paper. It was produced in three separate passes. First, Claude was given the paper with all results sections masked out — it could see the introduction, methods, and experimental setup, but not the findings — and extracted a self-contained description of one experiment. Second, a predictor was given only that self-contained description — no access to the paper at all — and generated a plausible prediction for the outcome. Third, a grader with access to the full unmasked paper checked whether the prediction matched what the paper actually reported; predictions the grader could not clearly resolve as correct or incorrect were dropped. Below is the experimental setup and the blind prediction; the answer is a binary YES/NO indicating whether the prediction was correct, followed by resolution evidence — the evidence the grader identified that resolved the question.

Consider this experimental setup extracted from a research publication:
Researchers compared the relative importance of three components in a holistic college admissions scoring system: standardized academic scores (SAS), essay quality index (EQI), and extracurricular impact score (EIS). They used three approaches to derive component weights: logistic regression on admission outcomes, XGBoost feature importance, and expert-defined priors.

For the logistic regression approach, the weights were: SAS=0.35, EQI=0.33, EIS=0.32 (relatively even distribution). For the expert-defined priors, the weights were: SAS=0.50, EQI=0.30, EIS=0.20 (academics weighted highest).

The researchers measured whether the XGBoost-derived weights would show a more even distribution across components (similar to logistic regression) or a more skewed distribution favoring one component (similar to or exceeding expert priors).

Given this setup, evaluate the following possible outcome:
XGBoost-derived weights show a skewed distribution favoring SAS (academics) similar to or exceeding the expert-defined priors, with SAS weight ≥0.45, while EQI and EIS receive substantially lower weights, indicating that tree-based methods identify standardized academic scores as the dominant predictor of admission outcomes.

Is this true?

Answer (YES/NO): YES